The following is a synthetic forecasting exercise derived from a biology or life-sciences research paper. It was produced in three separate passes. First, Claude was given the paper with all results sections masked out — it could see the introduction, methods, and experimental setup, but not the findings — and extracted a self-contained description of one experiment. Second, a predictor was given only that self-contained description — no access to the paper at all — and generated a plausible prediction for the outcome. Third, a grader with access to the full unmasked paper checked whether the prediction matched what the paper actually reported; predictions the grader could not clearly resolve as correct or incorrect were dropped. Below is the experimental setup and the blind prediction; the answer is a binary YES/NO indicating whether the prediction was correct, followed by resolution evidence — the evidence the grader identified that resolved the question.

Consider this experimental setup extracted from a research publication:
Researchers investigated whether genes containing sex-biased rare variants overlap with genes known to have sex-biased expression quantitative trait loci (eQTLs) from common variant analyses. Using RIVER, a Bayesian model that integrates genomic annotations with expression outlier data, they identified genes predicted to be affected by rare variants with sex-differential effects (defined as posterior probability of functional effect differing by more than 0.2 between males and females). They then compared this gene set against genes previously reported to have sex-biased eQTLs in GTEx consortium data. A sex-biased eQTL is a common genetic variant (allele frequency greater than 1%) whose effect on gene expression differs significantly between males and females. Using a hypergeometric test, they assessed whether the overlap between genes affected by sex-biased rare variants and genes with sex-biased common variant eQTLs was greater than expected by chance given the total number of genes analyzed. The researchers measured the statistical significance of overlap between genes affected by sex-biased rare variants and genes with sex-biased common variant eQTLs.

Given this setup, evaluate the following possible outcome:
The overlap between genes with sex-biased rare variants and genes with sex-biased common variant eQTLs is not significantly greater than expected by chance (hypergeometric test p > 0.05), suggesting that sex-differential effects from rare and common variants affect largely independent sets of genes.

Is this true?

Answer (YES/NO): NO